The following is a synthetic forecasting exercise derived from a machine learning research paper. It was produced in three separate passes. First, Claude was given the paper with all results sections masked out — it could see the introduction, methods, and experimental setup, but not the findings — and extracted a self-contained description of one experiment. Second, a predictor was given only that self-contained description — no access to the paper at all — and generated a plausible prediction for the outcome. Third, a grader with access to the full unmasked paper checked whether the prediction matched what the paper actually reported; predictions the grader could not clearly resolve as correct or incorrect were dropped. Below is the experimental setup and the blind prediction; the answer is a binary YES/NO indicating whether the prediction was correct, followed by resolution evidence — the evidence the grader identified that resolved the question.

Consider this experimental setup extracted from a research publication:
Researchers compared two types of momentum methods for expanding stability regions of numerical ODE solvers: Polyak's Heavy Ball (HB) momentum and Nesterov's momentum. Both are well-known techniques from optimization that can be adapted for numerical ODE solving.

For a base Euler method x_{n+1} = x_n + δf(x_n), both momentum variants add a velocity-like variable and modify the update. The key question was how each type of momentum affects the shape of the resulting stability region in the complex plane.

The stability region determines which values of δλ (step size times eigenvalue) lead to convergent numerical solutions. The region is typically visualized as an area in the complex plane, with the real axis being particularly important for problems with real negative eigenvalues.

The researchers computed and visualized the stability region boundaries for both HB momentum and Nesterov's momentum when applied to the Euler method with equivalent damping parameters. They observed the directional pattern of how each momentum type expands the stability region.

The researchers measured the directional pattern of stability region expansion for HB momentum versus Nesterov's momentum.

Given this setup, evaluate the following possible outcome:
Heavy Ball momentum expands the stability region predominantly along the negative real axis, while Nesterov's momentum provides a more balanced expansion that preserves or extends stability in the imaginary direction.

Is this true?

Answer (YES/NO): YES